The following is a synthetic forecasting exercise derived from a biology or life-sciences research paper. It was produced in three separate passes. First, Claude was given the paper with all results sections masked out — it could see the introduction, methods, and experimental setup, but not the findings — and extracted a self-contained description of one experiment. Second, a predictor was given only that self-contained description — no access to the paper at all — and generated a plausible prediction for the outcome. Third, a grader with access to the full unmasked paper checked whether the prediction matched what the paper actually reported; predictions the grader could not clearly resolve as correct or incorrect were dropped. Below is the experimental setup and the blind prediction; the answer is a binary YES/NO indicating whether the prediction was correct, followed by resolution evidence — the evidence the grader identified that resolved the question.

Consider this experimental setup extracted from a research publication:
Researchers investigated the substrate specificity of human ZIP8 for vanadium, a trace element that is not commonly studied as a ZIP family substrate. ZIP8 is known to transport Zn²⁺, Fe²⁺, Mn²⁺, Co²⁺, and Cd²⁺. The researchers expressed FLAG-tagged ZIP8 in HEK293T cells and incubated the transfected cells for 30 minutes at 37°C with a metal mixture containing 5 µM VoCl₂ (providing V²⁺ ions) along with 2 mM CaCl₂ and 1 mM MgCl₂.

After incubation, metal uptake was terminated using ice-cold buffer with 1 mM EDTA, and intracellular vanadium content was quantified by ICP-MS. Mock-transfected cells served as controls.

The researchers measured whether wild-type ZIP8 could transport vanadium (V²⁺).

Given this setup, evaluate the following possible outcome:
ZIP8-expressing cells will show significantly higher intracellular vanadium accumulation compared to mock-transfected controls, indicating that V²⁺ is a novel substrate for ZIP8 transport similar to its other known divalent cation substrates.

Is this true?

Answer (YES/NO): NO